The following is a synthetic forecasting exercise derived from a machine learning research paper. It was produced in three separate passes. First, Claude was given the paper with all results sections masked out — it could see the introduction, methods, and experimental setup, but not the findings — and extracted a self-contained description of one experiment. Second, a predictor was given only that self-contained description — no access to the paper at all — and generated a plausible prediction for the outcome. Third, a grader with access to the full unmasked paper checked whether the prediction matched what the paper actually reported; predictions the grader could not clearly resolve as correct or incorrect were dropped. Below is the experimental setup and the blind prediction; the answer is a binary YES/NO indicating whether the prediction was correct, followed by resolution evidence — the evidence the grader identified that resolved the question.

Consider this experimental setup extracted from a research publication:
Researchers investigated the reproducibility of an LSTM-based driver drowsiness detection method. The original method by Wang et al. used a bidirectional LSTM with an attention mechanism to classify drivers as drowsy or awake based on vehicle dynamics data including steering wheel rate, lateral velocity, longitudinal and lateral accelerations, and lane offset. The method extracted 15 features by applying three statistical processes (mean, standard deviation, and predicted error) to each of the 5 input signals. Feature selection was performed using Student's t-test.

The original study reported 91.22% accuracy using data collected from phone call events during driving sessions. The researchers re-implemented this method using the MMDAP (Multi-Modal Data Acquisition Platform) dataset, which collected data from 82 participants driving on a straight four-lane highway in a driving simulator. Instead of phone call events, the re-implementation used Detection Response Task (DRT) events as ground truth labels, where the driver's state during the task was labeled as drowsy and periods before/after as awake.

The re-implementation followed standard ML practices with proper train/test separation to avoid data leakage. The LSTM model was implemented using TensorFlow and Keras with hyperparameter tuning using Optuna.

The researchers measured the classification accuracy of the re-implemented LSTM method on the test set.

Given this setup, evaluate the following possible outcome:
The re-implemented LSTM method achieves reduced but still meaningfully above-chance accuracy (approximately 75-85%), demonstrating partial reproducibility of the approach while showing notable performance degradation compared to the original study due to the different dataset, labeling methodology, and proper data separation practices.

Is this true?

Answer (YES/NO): YES